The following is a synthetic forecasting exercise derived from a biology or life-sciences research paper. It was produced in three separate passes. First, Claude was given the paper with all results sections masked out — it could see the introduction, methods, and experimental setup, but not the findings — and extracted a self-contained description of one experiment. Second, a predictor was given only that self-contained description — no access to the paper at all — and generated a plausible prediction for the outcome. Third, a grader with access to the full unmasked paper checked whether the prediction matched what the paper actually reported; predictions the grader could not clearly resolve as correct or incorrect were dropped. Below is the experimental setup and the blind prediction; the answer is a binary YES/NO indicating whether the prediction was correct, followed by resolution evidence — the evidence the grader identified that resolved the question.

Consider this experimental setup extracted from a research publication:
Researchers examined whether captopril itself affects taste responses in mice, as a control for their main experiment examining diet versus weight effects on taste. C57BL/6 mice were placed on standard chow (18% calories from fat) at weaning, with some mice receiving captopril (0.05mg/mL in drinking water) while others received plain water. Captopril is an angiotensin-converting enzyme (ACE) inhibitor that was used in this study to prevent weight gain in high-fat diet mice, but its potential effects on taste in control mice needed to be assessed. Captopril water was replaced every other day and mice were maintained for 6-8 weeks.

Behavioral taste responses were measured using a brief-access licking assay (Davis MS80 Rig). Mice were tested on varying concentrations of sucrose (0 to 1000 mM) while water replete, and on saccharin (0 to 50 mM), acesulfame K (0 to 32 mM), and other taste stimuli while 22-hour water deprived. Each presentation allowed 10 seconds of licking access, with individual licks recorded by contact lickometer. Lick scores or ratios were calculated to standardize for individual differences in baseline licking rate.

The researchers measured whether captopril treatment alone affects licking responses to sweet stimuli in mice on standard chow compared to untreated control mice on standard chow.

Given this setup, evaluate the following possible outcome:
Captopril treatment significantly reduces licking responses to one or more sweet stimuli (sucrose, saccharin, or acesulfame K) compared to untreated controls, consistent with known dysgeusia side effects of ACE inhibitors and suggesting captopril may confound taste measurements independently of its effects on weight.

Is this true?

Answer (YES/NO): NO